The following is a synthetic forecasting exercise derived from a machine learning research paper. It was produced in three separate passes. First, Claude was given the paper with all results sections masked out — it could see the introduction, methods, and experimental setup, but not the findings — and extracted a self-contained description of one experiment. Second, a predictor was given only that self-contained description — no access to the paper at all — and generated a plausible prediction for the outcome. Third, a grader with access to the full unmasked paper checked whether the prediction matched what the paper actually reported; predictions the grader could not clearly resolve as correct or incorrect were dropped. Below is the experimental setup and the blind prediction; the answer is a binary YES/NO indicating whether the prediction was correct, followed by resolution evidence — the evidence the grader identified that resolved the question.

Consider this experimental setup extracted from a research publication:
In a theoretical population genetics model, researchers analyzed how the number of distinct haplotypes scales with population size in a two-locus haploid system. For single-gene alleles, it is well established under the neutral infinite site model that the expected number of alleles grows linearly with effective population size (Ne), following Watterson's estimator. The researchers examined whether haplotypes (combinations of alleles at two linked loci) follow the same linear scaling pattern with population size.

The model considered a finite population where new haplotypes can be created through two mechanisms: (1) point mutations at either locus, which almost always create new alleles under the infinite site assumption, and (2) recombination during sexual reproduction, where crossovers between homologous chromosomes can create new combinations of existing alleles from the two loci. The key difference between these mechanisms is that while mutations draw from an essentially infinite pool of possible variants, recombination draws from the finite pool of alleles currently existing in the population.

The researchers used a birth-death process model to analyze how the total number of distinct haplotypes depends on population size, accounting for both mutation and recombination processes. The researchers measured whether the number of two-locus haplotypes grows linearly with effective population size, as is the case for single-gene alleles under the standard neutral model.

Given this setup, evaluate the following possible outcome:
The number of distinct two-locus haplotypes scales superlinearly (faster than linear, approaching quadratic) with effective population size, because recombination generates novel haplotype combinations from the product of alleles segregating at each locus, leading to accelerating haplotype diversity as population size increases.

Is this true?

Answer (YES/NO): YES